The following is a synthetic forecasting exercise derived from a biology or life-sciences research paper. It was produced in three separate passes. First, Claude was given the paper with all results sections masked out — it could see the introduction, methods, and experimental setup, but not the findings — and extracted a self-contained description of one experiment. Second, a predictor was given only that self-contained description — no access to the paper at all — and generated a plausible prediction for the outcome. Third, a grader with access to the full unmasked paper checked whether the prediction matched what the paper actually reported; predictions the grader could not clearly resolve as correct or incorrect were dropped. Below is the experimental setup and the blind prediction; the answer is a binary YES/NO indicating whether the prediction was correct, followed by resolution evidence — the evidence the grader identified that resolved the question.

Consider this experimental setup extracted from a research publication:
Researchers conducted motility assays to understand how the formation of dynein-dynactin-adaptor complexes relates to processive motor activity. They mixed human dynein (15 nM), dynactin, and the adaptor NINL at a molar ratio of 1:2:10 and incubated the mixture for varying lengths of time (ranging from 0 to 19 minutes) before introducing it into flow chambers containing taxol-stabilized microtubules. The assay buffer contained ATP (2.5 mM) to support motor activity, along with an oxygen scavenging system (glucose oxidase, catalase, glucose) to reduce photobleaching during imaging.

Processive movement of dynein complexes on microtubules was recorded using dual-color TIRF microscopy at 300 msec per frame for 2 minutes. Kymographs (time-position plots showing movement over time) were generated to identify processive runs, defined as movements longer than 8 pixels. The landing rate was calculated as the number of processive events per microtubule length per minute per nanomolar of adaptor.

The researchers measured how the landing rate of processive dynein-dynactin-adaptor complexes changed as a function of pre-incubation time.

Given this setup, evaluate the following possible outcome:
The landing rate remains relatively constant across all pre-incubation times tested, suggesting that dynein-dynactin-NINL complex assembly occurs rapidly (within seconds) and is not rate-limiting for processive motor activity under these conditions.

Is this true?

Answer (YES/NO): YES